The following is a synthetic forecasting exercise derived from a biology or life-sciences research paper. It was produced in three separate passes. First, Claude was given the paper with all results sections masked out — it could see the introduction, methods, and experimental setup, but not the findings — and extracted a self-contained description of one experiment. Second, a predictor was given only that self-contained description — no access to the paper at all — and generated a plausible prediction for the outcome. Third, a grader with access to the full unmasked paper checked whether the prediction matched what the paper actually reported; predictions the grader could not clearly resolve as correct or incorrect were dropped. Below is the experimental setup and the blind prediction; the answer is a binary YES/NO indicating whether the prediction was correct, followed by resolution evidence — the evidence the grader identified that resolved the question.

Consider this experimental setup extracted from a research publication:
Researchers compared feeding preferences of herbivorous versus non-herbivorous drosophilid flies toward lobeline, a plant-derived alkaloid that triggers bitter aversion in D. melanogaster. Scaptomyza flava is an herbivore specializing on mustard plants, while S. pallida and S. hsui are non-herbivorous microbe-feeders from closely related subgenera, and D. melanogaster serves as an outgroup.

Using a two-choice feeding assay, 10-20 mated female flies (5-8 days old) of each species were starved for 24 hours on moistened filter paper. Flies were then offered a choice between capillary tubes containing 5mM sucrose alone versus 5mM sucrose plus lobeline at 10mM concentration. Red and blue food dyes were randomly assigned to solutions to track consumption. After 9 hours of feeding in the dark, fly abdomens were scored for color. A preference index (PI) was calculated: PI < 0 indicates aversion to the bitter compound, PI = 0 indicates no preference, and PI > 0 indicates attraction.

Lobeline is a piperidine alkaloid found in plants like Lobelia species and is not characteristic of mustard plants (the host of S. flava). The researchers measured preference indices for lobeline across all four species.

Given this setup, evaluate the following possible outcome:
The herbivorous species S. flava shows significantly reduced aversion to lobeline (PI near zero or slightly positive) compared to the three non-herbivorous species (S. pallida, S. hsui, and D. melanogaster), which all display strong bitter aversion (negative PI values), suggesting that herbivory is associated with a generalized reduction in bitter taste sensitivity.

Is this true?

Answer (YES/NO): NO